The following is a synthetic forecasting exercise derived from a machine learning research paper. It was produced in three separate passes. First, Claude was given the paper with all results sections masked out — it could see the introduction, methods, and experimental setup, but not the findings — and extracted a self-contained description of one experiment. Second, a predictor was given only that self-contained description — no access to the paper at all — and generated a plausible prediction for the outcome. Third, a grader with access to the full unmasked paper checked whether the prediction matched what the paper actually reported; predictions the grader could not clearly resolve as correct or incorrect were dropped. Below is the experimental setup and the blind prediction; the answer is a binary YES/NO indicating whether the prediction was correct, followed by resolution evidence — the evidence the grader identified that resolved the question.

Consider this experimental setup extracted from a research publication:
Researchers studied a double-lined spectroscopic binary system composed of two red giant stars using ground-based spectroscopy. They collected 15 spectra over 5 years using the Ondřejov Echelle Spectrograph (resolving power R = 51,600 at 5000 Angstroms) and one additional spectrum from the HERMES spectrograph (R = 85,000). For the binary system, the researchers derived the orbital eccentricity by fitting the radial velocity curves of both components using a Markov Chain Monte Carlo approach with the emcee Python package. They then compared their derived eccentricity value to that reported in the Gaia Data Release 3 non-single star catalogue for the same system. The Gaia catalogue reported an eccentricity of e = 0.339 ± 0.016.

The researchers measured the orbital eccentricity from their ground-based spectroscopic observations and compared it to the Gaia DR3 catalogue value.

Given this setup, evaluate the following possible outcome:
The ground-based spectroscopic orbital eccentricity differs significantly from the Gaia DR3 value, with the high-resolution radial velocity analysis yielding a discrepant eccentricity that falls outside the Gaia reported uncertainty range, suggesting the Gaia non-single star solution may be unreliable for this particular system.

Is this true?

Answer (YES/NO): YES